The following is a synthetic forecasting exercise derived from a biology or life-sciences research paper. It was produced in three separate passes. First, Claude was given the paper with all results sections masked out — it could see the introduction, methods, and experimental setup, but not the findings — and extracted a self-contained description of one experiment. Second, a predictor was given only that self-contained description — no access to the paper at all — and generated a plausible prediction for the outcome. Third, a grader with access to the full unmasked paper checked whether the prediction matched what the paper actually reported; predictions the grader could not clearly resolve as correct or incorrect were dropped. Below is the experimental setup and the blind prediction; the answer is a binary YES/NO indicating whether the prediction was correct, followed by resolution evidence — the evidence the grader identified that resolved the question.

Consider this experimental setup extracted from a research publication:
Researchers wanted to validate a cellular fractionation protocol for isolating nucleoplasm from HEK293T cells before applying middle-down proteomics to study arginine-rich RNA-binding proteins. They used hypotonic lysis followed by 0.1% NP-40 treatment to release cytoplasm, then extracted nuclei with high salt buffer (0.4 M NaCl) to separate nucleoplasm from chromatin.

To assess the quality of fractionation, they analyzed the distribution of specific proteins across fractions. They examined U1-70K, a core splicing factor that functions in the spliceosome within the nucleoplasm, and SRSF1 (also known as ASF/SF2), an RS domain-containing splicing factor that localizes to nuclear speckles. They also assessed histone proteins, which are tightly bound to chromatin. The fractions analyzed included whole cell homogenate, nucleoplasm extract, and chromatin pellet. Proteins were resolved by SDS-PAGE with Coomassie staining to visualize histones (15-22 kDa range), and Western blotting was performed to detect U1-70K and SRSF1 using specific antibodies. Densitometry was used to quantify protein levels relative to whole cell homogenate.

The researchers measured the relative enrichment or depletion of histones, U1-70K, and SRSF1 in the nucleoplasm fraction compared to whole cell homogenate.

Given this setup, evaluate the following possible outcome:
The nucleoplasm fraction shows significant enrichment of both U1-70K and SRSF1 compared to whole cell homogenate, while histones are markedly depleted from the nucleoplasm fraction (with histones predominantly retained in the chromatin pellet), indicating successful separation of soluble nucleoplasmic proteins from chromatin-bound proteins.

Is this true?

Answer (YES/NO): YES